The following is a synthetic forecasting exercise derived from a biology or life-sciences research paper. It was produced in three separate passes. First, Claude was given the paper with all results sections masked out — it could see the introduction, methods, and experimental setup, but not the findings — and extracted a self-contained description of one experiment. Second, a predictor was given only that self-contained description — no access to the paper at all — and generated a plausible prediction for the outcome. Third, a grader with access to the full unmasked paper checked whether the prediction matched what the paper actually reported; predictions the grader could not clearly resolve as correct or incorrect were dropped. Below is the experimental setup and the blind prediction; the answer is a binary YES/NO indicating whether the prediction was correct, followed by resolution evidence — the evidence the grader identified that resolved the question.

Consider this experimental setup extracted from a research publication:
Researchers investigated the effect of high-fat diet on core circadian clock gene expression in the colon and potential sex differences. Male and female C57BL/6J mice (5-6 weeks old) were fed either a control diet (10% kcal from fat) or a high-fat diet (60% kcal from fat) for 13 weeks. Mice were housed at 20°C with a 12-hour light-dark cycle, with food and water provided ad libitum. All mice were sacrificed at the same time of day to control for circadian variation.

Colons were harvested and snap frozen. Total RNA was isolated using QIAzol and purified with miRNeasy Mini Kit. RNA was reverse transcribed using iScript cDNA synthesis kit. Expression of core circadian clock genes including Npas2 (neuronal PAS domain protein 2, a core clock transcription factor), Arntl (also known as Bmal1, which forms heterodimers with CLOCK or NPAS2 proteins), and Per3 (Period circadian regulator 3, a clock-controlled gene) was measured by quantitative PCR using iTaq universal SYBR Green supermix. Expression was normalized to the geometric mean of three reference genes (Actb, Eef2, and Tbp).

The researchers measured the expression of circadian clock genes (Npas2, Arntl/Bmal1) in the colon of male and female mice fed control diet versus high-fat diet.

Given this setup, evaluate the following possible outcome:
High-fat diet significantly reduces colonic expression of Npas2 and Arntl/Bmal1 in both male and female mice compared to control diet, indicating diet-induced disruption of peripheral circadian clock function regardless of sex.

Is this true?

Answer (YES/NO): YES